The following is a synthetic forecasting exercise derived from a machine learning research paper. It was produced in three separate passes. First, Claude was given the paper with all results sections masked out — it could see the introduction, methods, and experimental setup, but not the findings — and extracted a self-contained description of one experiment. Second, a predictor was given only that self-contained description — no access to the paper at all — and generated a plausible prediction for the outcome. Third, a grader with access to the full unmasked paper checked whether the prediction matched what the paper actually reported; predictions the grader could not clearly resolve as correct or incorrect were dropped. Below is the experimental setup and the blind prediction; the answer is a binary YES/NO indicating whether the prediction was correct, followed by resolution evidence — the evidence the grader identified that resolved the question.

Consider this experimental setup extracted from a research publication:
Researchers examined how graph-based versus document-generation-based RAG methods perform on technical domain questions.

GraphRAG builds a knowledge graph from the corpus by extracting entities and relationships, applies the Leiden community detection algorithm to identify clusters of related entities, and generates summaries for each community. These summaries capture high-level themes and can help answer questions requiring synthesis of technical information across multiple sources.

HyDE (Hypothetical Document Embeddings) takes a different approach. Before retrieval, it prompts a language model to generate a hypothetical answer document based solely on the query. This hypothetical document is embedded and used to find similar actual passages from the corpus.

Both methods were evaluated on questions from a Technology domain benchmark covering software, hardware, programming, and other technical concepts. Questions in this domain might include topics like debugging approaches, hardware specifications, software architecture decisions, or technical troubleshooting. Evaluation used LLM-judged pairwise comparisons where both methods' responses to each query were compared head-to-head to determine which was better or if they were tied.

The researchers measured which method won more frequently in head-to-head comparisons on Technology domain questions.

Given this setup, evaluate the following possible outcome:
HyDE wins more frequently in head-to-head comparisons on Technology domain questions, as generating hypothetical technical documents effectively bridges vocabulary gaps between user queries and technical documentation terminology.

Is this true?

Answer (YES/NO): NO